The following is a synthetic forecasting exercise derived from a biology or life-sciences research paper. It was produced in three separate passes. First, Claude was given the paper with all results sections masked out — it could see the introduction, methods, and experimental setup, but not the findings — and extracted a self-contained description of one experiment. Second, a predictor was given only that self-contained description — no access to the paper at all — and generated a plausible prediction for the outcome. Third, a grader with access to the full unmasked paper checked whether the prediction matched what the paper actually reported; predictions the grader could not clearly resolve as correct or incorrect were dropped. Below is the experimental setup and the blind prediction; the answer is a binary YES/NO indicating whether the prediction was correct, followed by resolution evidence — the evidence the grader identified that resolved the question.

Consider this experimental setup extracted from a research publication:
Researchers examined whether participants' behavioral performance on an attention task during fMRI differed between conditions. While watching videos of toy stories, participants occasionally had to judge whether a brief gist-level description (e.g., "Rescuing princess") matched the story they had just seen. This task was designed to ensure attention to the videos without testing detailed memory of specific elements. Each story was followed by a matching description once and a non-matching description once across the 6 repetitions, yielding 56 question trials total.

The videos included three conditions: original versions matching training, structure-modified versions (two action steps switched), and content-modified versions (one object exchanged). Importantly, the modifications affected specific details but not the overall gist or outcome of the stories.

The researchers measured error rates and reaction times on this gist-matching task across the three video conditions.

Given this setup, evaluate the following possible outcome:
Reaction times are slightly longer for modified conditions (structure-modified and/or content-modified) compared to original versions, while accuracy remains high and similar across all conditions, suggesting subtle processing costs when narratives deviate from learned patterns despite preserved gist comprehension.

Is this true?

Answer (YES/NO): NO